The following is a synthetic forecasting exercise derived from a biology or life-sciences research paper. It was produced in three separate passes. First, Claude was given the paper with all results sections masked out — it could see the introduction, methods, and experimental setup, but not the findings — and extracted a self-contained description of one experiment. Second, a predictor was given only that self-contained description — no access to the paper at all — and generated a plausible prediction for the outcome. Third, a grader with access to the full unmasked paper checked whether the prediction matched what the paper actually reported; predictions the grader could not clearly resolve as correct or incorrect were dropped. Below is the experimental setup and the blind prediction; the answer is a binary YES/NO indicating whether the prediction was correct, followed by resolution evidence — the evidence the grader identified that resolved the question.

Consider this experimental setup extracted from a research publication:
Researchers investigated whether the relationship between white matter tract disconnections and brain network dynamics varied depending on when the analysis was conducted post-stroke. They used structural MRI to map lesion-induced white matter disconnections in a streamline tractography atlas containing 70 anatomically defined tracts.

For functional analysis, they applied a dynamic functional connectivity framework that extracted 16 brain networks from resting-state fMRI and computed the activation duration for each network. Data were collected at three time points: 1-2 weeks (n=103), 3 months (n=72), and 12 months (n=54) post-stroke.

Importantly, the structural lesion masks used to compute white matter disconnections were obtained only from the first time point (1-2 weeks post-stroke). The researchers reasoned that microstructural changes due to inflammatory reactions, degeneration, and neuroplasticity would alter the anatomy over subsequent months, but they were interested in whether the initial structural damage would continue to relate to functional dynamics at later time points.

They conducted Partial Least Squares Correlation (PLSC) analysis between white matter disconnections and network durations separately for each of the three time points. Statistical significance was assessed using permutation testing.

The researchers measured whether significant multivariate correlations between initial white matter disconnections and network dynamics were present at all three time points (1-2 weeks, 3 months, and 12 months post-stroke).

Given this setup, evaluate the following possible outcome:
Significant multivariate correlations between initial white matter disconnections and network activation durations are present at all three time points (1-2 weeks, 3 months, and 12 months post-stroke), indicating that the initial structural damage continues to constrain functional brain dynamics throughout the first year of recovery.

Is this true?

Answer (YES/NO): NO